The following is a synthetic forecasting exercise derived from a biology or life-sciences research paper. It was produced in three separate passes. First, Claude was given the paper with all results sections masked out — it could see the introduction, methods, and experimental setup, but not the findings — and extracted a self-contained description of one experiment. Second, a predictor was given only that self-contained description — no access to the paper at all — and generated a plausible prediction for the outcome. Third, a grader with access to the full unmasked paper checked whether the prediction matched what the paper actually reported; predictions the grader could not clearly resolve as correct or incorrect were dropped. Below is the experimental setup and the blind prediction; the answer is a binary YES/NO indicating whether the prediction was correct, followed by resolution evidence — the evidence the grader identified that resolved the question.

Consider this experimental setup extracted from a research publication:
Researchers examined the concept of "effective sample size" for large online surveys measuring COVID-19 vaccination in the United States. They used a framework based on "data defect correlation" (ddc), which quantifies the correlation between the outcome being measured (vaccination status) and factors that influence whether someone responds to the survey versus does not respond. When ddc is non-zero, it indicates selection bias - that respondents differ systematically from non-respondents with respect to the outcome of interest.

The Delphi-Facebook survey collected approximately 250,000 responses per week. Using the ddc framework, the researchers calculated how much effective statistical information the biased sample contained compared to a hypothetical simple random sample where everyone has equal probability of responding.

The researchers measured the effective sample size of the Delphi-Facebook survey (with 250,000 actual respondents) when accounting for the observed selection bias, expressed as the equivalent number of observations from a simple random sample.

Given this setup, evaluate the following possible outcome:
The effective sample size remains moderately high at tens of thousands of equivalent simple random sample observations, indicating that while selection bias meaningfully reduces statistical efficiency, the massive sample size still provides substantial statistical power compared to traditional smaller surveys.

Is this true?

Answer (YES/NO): NO